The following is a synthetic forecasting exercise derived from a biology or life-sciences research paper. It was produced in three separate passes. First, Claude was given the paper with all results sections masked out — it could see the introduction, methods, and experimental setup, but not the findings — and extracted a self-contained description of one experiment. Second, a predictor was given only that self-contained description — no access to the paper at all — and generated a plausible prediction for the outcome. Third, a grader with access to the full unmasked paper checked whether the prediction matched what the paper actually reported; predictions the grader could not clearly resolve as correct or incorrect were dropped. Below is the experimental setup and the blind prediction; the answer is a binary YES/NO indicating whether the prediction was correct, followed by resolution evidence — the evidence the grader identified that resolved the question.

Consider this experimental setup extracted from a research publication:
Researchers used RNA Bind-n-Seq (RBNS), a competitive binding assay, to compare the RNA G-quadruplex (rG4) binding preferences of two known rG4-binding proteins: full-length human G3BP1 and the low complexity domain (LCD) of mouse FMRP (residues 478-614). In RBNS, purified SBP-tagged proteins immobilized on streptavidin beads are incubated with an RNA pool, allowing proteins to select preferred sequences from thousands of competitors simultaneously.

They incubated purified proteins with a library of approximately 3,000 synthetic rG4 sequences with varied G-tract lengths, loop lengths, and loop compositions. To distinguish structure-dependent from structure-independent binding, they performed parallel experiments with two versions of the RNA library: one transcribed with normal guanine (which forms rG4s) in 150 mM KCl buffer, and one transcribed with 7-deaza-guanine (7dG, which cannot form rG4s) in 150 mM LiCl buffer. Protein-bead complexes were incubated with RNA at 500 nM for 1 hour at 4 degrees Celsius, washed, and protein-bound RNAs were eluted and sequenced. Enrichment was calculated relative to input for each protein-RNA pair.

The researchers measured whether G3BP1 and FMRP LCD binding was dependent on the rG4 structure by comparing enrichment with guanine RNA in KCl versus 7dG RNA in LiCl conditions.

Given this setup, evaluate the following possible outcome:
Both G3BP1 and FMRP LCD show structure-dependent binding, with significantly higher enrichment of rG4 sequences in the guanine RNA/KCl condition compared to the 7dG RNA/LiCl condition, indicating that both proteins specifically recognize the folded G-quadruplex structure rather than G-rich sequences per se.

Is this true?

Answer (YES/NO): YES